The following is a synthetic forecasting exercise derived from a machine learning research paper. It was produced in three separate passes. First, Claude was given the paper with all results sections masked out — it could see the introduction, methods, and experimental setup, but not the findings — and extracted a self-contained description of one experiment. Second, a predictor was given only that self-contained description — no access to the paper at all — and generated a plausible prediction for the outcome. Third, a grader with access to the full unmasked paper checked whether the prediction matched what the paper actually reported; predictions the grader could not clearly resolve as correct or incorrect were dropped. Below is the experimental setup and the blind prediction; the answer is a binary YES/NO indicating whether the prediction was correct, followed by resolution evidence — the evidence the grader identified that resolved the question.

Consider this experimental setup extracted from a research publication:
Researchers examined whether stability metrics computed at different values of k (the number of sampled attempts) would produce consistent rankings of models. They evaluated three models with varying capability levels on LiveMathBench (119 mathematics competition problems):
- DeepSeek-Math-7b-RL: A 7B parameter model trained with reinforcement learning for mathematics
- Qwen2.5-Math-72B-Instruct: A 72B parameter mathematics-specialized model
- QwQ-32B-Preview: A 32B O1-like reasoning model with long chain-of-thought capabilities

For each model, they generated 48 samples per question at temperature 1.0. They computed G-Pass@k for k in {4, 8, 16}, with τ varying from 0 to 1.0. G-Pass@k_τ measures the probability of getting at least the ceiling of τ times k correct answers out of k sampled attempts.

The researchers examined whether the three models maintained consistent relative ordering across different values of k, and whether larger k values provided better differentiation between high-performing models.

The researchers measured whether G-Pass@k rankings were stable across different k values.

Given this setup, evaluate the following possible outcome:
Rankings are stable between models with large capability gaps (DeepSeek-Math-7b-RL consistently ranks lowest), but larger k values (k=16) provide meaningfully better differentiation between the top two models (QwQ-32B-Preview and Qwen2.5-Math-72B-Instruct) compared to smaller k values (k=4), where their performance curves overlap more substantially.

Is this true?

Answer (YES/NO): NO